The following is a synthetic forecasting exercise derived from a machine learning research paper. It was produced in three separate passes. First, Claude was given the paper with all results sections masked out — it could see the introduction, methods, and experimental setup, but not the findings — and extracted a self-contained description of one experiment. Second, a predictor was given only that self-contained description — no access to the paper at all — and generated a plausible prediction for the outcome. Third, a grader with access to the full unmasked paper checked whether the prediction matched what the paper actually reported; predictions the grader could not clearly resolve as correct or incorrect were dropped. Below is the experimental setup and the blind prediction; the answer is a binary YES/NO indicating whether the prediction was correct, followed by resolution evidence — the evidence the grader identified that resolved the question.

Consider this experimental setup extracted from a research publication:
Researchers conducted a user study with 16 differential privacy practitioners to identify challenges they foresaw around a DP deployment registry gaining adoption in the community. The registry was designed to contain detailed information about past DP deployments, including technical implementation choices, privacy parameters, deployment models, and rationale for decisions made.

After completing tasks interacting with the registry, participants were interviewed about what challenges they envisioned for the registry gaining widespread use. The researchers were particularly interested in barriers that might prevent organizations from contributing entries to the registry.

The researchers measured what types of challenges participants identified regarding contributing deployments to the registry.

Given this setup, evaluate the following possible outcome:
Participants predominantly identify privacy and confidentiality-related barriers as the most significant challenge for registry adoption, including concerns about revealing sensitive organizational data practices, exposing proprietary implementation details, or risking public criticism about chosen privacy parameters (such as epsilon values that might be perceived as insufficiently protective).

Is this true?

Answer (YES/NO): NO